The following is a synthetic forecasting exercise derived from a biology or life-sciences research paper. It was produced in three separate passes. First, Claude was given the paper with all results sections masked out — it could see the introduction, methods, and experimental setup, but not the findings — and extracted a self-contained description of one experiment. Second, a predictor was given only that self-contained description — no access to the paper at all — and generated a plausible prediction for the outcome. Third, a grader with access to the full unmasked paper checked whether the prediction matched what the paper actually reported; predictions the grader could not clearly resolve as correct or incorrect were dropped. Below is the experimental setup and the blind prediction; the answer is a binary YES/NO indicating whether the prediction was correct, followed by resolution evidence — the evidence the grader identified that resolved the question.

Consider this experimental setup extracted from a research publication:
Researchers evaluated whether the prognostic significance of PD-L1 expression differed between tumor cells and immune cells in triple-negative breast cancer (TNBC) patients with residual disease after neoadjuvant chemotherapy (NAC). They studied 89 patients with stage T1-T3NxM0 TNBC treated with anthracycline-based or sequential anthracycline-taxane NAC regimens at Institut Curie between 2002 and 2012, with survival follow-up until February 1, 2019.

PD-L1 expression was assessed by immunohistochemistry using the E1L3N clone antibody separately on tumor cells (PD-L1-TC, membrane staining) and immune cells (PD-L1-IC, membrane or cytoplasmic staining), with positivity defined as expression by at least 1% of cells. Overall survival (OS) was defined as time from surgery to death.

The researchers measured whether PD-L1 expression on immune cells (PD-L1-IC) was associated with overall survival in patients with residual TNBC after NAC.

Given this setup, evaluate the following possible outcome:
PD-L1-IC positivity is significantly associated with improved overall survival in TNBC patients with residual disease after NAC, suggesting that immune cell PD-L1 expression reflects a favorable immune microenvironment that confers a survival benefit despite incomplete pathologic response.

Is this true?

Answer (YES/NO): NO